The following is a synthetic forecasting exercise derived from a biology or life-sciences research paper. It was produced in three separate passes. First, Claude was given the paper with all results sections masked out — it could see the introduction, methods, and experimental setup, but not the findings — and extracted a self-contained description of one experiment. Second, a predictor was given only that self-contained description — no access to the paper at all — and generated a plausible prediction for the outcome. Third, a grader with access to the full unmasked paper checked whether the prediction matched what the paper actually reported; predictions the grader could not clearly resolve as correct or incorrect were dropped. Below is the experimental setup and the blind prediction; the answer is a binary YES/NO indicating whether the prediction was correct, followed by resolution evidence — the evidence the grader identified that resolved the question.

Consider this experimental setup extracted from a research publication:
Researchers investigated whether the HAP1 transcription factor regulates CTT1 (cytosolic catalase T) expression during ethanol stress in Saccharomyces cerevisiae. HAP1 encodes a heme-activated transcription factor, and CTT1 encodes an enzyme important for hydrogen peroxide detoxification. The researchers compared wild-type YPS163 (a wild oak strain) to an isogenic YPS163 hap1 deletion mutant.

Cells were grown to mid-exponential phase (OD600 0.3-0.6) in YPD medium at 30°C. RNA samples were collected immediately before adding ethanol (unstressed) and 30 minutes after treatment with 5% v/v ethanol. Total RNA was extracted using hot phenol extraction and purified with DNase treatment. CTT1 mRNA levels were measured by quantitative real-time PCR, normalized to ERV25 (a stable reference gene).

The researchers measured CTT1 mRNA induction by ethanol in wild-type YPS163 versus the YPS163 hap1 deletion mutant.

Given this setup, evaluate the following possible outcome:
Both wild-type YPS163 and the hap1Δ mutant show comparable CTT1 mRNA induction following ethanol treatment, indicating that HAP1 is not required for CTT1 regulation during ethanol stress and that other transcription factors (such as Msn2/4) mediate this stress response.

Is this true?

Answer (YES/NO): NO